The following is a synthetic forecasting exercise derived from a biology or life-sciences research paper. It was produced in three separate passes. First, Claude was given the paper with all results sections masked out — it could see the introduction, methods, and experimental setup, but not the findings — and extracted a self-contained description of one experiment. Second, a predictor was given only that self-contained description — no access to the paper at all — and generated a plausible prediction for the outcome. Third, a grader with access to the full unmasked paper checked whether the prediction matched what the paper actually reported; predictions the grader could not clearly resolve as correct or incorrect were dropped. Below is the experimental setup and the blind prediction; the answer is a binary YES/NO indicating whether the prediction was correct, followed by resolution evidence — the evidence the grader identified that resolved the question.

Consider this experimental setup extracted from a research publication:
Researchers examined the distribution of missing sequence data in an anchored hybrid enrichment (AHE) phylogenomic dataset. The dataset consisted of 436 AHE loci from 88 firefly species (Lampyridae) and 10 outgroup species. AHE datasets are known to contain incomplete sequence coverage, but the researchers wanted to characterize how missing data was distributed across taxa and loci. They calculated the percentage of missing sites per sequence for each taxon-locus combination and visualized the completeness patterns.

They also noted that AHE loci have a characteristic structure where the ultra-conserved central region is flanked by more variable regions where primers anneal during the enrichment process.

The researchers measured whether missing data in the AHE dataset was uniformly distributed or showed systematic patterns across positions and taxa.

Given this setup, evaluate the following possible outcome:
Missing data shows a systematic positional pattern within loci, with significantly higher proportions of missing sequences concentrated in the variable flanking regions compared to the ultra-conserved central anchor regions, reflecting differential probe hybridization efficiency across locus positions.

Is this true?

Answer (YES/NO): YES